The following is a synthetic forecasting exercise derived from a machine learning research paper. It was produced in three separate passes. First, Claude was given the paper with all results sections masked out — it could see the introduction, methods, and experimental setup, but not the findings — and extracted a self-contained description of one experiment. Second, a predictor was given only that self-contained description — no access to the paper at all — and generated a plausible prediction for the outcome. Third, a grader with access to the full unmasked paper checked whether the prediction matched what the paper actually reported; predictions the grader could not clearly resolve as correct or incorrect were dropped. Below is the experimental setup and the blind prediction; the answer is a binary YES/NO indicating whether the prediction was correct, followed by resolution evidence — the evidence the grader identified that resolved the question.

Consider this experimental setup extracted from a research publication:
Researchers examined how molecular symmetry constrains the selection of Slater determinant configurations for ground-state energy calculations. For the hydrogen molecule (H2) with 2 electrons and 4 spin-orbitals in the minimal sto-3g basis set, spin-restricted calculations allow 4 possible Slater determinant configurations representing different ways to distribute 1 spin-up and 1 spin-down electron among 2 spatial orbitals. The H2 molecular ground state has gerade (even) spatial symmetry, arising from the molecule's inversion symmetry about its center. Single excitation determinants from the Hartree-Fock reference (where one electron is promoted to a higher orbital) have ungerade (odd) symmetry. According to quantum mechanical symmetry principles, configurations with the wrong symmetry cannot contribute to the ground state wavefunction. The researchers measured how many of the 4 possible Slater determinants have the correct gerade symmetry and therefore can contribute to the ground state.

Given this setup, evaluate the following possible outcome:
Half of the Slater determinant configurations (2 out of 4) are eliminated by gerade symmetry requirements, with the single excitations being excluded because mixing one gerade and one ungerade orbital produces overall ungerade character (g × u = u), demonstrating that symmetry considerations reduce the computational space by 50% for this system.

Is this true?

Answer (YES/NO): YES